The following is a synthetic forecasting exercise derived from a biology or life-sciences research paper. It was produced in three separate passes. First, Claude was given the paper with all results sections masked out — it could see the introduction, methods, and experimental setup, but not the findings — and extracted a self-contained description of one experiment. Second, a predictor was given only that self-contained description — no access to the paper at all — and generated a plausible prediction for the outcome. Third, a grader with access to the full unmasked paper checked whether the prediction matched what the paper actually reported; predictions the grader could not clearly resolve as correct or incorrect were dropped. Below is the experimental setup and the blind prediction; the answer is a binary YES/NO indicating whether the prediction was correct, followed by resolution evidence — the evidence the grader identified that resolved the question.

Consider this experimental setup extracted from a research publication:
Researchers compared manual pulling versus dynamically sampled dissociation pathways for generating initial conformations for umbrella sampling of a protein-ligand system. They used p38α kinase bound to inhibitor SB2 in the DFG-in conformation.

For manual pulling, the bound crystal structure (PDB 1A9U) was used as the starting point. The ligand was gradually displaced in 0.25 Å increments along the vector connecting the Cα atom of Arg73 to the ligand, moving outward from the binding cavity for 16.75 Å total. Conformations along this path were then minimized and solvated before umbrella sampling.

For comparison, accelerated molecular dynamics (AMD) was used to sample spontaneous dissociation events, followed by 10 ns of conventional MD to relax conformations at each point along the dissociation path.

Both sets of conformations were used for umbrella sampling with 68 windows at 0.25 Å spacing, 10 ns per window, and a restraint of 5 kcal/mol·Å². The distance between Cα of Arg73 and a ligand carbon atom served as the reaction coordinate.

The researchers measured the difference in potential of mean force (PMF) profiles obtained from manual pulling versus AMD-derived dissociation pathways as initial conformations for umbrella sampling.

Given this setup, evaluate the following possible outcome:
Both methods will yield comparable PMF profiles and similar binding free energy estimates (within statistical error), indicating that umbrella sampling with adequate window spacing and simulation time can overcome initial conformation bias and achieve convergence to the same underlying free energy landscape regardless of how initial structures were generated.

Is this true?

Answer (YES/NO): NO